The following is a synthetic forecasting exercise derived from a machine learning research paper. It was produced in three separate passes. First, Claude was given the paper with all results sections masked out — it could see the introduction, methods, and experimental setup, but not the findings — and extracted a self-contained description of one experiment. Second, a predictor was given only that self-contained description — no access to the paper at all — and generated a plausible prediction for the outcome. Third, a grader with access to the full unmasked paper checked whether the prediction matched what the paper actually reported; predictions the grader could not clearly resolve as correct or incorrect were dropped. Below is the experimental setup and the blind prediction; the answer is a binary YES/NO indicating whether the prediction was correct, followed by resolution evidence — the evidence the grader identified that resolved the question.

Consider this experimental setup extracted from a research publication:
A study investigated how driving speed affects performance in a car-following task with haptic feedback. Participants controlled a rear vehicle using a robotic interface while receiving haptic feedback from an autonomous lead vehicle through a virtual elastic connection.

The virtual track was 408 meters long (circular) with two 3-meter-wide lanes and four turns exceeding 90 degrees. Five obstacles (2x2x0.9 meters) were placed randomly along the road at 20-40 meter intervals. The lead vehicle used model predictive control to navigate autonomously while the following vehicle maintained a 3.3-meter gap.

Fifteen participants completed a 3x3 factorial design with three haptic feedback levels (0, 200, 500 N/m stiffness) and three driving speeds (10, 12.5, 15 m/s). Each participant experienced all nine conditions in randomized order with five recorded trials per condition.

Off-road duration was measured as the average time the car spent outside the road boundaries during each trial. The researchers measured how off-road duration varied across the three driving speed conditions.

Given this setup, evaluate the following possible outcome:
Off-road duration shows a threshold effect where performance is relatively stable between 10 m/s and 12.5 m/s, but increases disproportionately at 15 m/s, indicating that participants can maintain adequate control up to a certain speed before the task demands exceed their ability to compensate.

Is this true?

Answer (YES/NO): NO